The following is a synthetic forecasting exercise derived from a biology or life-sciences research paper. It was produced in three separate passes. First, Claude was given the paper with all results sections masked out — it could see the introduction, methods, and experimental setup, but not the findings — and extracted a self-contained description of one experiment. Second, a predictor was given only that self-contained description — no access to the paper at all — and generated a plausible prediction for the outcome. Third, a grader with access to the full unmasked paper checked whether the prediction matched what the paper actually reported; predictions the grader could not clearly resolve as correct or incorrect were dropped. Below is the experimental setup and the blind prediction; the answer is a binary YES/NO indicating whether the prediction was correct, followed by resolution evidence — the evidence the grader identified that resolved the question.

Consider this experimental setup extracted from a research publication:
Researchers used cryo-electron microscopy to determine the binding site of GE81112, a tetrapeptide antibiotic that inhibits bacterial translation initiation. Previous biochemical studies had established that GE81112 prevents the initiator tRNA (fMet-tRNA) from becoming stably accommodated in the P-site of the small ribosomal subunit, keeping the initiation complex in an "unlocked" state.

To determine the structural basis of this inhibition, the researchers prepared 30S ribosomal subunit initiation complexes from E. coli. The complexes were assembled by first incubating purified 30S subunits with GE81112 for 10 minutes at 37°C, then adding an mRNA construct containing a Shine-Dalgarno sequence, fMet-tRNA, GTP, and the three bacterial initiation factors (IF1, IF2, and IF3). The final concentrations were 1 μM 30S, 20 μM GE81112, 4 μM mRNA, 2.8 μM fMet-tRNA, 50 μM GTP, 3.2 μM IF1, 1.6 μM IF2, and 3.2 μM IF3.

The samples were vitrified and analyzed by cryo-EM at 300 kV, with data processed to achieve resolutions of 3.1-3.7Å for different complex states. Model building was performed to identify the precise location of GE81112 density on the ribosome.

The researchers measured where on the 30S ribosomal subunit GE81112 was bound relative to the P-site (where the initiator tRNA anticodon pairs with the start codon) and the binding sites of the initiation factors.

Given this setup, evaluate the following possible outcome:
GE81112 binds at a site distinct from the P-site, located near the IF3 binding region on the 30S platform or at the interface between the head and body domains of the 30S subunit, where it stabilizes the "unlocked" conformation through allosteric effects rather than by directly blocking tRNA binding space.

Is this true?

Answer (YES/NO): NO